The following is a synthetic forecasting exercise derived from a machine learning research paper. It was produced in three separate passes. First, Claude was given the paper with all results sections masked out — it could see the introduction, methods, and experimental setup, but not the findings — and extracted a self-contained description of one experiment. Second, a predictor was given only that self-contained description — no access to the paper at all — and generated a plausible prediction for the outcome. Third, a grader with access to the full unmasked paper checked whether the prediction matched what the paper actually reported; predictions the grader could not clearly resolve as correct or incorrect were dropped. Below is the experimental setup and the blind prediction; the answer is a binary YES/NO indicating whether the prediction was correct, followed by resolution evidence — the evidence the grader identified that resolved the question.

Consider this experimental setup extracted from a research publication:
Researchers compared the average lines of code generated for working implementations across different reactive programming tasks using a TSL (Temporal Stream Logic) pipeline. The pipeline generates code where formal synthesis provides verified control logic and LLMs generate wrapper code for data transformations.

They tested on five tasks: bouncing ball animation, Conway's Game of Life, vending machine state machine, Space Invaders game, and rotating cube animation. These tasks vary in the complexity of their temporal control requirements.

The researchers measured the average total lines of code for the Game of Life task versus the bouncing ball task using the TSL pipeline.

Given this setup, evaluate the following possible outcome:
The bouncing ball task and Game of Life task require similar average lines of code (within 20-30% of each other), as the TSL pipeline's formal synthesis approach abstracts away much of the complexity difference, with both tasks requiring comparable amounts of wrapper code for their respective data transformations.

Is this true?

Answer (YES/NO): NO